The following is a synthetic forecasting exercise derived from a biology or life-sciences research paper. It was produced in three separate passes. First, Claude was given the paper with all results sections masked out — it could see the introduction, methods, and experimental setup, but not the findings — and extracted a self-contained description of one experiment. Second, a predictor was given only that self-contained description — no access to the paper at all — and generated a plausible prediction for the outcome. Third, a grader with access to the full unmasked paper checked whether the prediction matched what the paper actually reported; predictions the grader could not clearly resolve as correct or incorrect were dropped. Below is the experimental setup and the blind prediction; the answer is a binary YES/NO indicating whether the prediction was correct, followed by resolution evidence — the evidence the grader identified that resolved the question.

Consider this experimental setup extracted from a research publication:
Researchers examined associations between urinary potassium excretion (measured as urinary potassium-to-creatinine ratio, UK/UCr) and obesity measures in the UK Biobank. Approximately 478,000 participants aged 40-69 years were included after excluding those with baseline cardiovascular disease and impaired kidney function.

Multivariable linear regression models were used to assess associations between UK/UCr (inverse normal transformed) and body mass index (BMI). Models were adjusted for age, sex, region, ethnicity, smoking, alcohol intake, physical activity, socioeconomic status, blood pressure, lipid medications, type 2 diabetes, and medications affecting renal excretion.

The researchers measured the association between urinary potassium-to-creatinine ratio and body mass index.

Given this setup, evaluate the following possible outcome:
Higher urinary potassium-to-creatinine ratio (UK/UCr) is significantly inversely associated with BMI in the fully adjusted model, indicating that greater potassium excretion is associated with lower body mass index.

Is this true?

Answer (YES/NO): YES